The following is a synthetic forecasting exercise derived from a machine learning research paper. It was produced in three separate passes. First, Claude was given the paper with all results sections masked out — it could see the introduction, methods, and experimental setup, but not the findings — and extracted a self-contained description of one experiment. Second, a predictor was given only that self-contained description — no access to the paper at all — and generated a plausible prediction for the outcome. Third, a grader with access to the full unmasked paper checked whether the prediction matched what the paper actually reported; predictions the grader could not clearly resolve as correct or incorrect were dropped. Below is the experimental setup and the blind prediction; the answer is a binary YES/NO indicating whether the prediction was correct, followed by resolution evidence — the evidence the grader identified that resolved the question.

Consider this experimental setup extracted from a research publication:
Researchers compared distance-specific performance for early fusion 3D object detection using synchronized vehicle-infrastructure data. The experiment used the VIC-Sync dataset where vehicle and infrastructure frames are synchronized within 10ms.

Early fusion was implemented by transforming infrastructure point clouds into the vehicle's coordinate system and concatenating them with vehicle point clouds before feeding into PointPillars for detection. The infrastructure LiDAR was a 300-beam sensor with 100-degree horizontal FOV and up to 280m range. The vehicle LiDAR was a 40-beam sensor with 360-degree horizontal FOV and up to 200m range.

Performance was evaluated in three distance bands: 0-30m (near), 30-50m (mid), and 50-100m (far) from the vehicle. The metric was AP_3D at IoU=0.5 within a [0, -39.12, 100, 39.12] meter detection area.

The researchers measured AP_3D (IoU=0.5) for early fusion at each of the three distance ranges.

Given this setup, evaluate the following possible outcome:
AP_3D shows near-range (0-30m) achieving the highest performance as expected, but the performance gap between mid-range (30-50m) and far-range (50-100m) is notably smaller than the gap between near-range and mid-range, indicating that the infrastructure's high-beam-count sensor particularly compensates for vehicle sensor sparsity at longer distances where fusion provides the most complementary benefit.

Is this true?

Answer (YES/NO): NO